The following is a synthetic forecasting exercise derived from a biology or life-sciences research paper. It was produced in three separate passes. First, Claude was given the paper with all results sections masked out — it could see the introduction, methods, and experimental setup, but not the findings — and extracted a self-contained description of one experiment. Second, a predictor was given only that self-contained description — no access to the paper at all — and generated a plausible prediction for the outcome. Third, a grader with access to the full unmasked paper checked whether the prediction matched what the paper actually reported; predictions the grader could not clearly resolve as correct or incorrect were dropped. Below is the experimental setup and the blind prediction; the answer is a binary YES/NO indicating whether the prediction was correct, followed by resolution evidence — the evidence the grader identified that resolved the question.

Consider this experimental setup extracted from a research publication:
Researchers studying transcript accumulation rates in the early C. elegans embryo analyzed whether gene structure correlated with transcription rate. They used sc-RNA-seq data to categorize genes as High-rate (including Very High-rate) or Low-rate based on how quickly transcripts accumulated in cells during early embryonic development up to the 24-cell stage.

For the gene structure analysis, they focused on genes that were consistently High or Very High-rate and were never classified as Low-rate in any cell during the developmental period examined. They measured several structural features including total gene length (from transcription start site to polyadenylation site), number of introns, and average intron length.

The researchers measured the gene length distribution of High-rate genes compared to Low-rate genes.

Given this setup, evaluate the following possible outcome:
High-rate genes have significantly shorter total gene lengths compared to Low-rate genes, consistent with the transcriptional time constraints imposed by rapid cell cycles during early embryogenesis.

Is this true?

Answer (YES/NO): YES